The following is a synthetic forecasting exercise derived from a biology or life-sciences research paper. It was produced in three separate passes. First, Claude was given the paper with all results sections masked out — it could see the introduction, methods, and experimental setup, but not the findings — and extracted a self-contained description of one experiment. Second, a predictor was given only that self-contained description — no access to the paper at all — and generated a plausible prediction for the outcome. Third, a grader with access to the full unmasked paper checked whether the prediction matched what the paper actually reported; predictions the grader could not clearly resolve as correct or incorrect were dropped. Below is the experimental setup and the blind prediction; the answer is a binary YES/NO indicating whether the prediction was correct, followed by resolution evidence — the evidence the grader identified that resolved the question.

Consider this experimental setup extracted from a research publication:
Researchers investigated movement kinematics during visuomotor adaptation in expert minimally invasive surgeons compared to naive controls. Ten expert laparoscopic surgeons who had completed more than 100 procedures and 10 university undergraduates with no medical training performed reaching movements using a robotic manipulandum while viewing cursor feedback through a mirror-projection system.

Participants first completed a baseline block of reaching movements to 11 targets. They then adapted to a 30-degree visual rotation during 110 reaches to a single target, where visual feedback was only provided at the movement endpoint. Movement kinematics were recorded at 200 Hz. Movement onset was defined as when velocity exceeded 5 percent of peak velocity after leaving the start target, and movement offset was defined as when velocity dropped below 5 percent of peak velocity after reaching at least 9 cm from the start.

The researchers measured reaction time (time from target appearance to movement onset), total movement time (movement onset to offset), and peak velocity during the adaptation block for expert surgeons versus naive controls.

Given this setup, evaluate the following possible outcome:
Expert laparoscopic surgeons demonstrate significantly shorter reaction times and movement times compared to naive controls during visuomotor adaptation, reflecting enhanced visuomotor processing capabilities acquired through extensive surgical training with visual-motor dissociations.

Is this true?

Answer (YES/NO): YES